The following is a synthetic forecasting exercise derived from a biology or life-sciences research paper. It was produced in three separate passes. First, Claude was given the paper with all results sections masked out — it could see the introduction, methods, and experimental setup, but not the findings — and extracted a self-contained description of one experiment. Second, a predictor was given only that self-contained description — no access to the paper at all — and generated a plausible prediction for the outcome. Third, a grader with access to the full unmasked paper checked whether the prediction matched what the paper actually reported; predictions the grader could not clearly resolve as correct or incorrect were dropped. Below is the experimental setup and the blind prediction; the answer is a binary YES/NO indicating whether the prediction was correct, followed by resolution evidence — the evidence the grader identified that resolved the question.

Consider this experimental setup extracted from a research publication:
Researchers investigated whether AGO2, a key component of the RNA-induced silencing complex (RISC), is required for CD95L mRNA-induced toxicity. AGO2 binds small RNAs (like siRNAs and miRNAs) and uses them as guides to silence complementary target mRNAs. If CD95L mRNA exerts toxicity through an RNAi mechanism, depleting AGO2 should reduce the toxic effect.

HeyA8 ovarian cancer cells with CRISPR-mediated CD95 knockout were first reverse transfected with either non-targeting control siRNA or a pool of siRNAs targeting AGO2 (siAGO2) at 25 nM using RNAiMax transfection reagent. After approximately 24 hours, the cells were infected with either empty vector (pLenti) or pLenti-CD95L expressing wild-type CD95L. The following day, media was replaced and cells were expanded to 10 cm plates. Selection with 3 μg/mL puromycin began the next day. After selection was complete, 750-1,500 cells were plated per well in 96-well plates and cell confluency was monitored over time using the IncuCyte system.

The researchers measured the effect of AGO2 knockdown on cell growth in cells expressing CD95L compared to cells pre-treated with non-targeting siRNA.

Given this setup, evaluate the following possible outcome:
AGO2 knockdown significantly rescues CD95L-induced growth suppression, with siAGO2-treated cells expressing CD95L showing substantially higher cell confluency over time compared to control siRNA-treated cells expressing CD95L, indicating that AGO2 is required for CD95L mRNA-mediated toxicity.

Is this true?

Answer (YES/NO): YES